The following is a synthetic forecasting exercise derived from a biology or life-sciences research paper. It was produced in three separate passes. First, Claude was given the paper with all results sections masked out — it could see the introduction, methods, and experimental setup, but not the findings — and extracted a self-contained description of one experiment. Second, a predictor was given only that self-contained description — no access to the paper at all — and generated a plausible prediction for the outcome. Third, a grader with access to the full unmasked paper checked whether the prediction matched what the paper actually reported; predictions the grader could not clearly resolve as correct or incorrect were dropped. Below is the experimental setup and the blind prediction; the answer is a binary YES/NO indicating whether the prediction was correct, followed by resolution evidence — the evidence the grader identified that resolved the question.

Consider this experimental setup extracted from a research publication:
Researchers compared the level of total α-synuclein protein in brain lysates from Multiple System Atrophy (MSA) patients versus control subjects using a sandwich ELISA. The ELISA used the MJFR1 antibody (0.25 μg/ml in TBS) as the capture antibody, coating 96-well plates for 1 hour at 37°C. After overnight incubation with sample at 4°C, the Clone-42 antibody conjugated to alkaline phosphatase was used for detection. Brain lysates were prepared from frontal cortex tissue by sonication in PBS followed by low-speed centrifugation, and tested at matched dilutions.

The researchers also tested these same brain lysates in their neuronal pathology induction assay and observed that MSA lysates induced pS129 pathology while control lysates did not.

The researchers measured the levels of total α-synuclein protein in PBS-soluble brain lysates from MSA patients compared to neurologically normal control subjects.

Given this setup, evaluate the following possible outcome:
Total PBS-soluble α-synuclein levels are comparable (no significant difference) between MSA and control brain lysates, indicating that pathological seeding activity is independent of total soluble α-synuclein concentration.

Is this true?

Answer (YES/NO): YES